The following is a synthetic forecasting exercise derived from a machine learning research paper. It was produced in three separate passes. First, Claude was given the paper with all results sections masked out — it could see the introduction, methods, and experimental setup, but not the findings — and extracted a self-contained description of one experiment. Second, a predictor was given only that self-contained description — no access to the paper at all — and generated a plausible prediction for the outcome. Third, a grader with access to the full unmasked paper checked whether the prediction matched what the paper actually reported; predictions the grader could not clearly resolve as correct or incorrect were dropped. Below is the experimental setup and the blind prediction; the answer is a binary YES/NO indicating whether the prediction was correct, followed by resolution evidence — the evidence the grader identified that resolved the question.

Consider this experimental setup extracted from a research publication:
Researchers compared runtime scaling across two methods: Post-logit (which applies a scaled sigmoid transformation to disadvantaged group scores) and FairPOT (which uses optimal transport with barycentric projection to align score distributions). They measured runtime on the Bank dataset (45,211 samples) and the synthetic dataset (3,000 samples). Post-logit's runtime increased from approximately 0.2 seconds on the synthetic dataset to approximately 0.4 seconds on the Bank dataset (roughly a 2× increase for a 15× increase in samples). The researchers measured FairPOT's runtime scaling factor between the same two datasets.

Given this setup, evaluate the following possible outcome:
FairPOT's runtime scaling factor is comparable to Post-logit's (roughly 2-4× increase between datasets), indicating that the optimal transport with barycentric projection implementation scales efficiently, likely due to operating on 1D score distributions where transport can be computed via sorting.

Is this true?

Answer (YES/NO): NO